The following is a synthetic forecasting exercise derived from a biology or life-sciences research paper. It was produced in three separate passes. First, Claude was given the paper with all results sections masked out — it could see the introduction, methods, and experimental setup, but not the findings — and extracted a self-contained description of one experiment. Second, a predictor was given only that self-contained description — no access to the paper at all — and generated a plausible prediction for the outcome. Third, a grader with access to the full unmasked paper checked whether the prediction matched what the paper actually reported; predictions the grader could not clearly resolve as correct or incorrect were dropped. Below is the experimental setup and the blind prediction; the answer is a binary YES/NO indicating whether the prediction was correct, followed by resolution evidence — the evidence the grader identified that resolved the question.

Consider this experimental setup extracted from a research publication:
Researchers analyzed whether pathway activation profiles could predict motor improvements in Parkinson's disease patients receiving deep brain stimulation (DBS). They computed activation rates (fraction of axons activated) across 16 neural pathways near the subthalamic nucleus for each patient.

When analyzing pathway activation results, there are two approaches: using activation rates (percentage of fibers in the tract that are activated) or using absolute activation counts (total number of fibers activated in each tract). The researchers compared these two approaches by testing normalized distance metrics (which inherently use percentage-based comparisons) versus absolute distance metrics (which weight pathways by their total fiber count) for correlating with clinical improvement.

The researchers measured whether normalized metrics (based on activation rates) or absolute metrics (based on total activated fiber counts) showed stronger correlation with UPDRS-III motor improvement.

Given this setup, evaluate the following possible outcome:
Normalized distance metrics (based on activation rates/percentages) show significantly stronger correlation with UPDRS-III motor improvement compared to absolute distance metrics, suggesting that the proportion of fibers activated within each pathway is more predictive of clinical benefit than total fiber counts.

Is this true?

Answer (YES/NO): YES